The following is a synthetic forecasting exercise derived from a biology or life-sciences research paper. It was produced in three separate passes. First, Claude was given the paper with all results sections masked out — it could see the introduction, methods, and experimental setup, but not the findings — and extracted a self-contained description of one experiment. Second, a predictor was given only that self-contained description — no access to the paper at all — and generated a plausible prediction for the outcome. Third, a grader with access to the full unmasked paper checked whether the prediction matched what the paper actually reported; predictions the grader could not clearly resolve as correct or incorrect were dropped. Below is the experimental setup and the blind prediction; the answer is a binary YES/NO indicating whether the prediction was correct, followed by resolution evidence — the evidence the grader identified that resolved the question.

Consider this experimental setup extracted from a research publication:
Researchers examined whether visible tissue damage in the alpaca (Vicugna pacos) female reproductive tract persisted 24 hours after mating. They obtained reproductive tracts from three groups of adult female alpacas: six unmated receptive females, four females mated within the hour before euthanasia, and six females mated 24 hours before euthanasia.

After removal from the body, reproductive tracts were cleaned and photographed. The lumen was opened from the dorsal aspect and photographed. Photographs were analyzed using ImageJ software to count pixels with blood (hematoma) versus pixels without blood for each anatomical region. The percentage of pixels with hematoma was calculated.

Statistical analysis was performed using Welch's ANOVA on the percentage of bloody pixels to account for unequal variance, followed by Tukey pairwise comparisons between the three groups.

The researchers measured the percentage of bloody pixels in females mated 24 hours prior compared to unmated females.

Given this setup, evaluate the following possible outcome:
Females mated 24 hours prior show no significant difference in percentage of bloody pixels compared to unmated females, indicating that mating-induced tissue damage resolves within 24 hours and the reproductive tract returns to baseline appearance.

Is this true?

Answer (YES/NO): NO